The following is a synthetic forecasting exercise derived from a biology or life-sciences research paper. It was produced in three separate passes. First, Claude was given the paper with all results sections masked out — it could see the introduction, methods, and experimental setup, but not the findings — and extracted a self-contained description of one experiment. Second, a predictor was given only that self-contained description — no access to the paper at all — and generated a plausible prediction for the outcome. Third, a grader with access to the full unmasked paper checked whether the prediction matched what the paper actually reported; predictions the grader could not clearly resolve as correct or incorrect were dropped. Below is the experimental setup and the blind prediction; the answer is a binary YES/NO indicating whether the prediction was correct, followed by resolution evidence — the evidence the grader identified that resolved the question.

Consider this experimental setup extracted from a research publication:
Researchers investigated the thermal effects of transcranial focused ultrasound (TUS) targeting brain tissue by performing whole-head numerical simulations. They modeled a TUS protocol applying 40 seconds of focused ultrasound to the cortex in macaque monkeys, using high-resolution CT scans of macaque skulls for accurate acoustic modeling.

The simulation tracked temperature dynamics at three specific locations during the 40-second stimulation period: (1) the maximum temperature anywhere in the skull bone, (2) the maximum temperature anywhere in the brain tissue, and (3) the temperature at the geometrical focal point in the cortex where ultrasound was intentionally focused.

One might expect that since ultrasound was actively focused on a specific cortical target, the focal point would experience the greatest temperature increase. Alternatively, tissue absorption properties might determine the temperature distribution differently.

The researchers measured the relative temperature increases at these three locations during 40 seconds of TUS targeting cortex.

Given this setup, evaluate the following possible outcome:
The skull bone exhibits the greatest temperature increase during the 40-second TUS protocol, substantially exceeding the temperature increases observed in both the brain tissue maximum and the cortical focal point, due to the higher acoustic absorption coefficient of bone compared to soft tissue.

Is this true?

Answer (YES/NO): YES